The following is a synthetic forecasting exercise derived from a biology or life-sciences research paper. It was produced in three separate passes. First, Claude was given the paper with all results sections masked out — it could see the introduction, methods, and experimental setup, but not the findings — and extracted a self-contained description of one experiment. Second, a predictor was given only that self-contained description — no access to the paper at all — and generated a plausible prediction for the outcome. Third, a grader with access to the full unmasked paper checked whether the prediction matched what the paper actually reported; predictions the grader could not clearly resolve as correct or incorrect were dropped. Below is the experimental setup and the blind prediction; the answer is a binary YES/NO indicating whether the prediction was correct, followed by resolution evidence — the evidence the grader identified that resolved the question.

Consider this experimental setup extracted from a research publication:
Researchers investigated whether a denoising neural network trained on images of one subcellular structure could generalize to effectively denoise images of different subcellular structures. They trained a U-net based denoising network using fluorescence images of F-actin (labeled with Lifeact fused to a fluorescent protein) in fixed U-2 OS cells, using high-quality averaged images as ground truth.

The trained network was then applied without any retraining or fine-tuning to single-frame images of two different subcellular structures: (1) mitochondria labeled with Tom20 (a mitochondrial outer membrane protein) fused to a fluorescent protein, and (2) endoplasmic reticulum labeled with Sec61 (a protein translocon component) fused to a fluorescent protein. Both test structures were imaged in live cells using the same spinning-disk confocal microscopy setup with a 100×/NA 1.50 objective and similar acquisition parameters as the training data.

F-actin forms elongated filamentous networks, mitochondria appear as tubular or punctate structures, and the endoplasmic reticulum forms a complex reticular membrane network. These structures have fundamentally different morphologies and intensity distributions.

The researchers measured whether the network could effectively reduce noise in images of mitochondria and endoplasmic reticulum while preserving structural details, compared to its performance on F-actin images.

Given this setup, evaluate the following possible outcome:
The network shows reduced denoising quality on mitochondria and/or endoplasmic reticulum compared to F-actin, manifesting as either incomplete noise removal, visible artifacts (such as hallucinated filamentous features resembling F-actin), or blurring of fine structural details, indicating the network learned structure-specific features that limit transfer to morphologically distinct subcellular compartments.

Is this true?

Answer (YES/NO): NO